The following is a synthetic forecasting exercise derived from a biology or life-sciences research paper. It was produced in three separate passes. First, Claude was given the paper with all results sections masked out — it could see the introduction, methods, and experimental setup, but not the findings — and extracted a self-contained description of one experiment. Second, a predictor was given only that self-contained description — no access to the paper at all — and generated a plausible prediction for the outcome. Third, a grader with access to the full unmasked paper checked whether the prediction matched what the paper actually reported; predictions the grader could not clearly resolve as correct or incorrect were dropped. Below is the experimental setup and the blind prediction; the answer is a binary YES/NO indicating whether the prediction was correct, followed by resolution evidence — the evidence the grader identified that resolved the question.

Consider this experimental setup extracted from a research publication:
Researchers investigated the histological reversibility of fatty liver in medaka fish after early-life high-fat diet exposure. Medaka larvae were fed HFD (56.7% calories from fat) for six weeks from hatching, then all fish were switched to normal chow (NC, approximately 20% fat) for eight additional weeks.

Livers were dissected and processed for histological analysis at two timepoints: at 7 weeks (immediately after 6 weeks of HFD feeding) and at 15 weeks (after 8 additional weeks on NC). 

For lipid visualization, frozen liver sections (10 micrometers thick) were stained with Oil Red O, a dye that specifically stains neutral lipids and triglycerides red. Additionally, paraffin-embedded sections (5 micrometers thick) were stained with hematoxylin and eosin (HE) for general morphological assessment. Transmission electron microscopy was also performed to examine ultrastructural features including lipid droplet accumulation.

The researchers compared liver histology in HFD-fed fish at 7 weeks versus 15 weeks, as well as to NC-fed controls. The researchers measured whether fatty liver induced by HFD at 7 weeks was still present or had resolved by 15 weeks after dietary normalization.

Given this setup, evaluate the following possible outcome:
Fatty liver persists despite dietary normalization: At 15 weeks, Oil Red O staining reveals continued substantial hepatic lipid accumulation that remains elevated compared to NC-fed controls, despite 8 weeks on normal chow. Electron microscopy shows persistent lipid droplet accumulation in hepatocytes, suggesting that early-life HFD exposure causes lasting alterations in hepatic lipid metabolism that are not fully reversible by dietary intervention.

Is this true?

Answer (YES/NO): NO